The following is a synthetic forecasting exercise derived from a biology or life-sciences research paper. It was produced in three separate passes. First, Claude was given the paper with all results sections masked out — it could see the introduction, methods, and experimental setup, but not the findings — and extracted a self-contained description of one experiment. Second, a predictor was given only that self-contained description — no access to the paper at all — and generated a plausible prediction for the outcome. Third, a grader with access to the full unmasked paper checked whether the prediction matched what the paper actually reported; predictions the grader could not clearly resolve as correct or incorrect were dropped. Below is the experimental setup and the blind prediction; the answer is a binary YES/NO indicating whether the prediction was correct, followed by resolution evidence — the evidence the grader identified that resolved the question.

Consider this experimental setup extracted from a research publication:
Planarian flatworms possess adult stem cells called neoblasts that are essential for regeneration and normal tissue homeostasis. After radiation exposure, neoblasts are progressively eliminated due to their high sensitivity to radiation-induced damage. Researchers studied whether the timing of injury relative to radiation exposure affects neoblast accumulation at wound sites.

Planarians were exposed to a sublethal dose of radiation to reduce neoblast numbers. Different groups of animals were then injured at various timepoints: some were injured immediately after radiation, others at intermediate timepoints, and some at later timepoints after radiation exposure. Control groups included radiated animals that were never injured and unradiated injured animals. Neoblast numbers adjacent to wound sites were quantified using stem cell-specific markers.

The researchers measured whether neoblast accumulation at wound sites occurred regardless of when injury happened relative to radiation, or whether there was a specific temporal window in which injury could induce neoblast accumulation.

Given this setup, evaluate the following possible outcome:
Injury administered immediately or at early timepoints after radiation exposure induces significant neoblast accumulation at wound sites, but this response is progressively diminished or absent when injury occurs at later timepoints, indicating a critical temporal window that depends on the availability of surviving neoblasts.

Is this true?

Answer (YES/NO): YES